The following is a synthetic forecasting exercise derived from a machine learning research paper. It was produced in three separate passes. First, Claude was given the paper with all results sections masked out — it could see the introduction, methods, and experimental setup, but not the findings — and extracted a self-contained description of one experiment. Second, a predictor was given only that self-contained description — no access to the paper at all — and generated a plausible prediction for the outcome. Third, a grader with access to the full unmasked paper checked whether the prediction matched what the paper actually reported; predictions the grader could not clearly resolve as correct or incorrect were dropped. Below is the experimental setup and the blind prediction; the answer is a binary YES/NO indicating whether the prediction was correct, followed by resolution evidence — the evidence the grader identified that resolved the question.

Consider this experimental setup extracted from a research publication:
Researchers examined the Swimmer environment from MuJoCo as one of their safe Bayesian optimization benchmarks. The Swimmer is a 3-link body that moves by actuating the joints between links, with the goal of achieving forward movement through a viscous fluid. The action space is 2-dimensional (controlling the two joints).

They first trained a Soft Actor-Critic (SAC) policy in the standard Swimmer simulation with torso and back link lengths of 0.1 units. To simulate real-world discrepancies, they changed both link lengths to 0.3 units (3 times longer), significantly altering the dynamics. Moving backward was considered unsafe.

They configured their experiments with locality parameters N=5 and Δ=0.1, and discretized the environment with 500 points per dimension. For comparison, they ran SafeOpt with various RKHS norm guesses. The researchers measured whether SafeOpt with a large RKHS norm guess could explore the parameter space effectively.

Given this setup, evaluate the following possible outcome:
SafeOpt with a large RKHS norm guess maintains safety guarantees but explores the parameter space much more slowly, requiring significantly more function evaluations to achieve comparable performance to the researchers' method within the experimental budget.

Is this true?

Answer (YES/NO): NO